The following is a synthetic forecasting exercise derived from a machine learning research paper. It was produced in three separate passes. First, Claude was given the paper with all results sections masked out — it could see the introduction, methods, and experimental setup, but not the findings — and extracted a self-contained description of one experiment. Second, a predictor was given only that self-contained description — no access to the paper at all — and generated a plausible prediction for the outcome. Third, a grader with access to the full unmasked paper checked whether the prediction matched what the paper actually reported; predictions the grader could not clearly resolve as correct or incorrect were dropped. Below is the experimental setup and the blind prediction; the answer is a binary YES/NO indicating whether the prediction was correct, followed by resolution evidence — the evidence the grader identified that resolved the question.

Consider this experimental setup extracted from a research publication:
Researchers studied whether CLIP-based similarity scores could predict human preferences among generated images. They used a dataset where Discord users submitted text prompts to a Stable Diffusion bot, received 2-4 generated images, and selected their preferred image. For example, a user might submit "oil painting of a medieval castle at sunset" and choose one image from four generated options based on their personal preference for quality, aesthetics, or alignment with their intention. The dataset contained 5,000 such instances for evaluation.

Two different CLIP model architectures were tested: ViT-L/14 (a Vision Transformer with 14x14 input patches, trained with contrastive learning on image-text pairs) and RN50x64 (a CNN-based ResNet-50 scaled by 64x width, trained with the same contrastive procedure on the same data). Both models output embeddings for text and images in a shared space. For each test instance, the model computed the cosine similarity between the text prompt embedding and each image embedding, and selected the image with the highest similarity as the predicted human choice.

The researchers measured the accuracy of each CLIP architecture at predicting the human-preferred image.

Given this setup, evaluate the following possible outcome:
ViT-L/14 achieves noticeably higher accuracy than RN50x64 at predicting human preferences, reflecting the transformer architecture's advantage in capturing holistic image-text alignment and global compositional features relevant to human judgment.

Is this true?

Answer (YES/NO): NO